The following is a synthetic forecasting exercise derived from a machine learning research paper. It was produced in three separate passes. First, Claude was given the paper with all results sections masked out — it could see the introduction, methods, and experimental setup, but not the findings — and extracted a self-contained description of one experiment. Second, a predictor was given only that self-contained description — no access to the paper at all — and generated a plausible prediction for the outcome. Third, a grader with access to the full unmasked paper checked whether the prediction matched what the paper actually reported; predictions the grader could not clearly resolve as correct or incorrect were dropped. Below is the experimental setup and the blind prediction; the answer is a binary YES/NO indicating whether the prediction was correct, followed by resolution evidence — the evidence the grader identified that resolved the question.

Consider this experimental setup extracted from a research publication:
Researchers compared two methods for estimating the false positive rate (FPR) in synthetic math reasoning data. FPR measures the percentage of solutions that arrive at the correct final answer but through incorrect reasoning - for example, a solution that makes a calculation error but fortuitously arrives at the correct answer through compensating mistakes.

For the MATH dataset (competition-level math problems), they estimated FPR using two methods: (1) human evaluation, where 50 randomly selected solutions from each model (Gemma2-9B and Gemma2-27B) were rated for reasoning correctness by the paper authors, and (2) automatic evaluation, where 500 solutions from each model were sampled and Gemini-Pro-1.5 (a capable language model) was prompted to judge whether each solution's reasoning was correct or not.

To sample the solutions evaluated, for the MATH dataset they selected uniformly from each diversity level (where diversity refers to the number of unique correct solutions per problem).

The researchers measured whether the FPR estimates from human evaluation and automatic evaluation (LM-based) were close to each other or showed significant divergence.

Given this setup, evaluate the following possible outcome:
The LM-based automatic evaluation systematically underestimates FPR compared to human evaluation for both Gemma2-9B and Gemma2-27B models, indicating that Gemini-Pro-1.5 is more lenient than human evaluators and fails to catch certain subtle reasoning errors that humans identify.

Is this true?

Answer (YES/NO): NO